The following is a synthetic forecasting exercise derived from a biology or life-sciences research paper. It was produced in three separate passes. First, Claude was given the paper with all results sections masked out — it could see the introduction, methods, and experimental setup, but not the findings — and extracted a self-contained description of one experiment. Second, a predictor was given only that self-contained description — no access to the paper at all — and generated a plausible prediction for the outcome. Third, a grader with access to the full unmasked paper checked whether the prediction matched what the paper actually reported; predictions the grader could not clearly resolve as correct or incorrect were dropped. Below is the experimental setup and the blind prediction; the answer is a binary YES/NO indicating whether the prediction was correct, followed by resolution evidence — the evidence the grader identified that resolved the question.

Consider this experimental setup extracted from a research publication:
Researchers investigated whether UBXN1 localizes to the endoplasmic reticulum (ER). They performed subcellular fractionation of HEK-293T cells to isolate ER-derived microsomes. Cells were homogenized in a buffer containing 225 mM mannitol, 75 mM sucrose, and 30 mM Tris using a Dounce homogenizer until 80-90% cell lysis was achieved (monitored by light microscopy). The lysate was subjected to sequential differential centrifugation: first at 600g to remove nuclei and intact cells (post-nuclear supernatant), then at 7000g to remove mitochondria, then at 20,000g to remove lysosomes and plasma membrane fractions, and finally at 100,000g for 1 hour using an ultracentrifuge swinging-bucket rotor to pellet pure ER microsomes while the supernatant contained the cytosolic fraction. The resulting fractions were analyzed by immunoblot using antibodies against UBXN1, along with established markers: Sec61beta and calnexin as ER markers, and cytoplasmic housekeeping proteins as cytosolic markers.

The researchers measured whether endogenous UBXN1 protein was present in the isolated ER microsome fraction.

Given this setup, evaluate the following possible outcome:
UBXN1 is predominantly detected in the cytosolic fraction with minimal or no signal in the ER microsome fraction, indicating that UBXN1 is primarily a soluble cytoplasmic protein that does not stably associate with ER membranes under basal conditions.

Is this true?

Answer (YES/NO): NO